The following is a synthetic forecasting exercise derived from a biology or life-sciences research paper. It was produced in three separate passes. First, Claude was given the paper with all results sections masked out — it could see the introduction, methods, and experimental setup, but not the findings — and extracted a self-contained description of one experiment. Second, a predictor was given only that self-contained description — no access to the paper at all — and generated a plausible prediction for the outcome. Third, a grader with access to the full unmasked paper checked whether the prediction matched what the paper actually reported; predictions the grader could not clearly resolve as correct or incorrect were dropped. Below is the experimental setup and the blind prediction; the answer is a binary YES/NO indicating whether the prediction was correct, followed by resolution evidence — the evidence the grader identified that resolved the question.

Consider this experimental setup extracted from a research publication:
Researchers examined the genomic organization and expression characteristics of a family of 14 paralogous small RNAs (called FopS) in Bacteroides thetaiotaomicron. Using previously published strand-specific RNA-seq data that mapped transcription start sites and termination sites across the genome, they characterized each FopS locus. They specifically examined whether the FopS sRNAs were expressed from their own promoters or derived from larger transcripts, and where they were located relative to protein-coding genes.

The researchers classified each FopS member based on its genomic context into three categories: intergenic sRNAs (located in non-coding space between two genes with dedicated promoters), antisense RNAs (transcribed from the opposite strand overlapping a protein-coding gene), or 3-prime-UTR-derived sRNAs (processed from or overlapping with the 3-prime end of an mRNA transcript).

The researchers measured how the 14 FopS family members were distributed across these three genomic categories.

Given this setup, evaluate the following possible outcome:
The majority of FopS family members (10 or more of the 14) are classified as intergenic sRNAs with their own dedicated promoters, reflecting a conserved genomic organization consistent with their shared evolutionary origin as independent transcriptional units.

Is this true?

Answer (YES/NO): NO